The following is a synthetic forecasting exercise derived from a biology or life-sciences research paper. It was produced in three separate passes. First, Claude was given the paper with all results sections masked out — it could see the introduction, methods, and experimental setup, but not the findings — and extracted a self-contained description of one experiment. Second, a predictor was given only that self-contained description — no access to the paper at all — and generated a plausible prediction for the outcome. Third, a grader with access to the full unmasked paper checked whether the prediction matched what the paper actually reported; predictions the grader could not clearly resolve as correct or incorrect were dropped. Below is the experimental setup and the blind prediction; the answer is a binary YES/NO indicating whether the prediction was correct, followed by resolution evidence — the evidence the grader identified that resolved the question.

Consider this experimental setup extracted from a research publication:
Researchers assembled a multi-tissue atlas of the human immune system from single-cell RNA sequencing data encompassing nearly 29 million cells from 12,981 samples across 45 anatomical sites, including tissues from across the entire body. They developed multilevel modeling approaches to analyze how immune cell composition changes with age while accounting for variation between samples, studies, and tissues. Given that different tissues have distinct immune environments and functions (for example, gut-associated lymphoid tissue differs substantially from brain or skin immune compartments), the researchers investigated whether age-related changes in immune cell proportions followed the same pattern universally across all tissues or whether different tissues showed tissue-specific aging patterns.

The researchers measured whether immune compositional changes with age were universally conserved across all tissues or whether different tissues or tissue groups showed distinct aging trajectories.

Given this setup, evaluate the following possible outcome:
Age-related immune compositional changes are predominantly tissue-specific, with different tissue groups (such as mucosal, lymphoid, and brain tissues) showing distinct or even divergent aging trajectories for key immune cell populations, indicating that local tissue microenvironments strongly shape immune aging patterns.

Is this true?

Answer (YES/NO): NO